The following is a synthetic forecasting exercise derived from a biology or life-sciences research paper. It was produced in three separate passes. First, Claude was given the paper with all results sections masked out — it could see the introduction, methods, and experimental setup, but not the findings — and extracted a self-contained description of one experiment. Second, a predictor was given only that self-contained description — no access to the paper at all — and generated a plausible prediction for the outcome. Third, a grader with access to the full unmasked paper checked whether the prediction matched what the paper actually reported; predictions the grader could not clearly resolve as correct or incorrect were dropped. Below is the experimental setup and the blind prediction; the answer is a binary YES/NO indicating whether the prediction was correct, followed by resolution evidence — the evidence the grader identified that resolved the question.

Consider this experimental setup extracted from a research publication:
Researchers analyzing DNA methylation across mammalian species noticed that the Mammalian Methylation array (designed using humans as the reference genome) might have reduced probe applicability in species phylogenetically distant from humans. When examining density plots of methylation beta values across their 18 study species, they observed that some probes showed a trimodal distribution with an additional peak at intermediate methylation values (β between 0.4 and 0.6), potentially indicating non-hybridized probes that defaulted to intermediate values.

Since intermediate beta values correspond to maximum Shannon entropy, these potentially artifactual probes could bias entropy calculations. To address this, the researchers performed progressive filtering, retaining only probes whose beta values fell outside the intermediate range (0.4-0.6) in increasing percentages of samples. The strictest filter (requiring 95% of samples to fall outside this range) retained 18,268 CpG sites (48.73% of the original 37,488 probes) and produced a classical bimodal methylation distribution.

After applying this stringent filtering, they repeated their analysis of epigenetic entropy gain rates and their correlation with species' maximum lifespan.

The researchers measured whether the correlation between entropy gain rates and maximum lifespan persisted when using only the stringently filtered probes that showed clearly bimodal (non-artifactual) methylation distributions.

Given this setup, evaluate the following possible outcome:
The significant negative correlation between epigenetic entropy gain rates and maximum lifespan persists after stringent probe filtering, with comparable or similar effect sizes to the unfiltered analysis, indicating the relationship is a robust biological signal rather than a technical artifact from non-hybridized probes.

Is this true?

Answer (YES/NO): YES